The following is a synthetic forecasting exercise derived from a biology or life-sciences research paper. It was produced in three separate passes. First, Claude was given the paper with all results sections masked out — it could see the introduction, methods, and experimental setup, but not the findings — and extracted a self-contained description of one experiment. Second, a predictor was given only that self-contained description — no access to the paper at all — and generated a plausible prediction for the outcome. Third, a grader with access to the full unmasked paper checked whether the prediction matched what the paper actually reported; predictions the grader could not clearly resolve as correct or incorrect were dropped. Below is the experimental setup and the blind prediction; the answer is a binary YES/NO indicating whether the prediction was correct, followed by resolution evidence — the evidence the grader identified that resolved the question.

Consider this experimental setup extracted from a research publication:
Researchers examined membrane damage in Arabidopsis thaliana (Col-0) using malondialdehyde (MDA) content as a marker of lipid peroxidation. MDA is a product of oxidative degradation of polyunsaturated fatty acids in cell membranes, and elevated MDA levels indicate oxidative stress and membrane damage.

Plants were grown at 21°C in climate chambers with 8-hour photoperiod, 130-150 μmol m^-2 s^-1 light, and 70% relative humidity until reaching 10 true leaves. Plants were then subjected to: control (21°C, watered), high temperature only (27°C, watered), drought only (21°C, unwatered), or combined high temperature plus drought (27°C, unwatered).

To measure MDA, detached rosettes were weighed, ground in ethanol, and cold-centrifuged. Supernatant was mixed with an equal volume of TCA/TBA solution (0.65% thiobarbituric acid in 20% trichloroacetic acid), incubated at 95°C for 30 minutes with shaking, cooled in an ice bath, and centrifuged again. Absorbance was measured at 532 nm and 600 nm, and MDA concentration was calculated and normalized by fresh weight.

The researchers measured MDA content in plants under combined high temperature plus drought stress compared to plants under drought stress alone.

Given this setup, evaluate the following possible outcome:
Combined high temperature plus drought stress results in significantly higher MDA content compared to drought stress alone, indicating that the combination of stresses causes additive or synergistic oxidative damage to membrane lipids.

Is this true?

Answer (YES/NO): NO